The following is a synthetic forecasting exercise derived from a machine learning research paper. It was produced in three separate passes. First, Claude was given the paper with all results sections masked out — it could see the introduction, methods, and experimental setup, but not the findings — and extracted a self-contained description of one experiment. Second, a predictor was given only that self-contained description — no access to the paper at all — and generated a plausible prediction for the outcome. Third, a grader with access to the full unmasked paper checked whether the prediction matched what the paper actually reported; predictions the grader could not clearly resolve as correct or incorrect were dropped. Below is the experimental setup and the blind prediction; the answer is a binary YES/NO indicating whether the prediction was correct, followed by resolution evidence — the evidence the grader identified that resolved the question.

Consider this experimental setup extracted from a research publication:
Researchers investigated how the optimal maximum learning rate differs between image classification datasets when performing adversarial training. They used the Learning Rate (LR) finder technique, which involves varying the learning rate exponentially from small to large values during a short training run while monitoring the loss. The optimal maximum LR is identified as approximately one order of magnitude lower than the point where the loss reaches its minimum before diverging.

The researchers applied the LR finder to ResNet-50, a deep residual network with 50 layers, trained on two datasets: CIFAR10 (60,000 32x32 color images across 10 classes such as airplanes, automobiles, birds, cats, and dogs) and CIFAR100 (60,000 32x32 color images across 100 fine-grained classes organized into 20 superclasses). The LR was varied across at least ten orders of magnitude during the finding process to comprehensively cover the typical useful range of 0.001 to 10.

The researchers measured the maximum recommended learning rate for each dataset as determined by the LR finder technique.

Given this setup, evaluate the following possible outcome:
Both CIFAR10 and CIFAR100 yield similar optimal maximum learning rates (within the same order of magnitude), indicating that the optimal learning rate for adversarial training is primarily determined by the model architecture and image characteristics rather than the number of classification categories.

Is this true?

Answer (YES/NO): YES